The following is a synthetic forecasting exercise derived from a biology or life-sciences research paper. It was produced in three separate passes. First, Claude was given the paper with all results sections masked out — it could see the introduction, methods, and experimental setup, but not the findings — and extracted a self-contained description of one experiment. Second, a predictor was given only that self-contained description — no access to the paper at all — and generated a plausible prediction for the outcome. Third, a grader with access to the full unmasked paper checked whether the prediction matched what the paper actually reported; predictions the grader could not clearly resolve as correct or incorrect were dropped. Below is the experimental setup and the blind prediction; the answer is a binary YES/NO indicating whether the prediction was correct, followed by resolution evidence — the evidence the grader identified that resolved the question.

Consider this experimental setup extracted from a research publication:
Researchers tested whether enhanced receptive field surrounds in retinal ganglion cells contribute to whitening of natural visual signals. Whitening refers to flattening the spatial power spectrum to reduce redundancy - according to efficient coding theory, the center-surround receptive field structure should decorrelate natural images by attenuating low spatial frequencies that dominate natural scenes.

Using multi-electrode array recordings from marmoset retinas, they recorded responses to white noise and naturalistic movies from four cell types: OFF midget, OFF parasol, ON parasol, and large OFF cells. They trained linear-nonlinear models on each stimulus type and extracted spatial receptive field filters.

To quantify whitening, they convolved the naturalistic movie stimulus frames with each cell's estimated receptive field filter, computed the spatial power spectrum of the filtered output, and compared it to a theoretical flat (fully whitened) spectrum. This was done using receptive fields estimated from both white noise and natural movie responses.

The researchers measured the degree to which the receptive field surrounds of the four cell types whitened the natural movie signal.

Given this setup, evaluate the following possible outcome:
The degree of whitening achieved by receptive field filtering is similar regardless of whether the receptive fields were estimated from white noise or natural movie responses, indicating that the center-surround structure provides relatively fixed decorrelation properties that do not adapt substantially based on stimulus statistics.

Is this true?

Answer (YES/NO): NO